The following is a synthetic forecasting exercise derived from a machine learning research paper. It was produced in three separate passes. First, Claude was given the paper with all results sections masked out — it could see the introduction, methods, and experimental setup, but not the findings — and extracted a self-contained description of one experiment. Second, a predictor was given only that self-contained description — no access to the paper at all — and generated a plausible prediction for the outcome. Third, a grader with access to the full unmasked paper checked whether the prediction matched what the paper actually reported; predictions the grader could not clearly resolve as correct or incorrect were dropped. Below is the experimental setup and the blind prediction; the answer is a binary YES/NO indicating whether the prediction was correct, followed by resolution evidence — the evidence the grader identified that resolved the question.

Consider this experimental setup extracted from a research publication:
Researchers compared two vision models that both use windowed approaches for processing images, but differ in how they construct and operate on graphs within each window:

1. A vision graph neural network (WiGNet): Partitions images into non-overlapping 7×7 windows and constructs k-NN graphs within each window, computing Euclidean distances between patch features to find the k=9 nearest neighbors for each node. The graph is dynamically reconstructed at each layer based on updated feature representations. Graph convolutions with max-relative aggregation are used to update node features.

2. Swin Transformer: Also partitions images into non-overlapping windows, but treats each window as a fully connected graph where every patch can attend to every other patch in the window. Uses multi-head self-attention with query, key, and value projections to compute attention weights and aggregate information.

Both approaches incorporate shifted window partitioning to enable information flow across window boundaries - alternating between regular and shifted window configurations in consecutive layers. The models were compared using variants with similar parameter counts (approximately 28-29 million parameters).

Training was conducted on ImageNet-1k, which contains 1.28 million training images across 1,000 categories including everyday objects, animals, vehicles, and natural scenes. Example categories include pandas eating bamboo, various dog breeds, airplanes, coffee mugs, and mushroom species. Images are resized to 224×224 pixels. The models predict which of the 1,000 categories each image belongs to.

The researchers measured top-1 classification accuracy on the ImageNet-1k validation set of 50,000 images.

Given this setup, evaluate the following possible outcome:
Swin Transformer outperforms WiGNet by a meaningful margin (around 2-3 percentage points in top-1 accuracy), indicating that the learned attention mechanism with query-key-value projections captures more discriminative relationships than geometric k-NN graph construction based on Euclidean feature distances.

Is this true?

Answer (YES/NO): NO